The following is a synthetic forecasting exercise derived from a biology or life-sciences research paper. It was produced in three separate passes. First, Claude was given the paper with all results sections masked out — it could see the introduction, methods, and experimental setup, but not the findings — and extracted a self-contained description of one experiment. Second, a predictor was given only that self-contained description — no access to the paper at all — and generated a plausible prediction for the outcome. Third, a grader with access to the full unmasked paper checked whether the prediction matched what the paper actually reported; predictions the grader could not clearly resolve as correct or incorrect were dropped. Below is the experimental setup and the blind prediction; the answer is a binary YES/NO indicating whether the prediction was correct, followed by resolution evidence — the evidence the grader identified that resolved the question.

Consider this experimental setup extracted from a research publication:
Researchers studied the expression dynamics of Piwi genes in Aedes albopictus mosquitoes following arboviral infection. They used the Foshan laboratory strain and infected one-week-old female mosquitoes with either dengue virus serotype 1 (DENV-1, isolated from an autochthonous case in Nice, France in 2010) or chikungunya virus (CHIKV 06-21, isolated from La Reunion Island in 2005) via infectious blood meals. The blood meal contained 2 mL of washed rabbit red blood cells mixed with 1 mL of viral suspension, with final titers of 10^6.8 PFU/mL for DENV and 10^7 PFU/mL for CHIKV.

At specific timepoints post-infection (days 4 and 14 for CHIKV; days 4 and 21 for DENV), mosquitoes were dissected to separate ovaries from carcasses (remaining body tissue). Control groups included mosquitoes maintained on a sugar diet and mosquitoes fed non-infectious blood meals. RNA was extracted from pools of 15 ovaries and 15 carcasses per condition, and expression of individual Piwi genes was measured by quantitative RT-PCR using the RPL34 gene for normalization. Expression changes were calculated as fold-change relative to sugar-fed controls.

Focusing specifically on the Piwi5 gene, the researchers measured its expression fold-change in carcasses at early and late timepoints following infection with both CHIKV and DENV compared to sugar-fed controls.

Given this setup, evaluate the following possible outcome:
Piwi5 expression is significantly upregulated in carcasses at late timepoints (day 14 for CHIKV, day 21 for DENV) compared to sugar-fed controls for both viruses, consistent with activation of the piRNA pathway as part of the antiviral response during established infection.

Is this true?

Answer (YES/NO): YES